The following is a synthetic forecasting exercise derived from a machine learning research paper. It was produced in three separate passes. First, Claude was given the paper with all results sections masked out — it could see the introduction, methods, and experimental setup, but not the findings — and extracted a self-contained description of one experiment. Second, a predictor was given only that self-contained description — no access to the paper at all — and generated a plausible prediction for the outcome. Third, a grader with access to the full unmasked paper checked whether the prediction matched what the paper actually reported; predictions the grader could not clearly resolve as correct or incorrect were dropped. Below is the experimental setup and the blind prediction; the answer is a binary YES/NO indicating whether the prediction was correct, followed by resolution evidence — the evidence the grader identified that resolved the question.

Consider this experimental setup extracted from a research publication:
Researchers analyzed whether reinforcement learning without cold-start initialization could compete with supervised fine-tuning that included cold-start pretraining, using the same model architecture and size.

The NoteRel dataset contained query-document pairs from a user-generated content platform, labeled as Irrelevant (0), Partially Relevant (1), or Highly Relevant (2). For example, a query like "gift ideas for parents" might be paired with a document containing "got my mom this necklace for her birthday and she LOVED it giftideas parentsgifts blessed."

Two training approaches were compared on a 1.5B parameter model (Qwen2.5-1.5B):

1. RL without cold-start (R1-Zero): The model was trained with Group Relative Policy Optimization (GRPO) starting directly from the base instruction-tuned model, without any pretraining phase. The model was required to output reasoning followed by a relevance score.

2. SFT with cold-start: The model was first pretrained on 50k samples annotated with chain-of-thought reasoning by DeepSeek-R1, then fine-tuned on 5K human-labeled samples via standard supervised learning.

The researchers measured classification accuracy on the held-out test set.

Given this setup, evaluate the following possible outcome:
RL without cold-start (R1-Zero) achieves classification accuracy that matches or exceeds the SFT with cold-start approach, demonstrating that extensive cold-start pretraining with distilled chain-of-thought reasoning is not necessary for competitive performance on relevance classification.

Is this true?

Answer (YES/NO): NO